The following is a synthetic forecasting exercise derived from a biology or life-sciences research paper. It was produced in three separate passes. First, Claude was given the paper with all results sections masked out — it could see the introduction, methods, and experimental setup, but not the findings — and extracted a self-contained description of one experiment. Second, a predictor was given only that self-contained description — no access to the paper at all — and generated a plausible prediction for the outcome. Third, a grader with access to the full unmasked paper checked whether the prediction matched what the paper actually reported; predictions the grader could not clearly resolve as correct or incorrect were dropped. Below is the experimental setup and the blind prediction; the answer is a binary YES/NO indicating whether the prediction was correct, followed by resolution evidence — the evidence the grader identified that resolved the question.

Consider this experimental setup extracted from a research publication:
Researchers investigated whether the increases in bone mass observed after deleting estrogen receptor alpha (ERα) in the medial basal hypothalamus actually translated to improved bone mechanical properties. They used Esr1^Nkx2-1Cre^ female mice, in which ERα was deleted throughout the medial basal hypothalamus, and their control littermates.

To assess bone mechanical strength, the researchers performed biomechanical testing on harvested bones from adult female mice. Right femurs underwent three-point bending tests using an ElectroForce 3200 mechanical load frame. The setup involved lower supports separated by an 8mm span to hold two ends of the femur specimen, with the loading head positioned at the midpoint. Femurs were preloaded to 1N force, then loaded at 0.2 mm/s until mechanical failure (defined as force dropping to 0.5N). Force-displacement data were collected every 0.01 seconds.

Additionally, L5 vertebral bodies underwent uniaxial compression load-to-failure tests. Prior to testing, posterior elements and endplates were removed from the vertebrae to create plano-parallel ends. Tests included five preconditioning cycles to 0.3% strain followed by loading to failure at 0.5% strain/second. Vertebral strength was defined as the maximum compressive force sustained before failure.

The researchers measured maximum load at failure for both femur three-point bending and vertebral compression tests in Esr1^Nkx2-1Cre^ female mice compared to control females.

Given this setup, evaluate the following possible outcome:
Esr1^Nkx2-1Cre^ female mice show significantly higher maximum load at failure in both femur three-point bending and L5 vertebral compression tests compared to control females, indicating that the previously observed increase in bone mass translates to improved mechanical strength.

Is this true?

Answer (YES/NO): YES